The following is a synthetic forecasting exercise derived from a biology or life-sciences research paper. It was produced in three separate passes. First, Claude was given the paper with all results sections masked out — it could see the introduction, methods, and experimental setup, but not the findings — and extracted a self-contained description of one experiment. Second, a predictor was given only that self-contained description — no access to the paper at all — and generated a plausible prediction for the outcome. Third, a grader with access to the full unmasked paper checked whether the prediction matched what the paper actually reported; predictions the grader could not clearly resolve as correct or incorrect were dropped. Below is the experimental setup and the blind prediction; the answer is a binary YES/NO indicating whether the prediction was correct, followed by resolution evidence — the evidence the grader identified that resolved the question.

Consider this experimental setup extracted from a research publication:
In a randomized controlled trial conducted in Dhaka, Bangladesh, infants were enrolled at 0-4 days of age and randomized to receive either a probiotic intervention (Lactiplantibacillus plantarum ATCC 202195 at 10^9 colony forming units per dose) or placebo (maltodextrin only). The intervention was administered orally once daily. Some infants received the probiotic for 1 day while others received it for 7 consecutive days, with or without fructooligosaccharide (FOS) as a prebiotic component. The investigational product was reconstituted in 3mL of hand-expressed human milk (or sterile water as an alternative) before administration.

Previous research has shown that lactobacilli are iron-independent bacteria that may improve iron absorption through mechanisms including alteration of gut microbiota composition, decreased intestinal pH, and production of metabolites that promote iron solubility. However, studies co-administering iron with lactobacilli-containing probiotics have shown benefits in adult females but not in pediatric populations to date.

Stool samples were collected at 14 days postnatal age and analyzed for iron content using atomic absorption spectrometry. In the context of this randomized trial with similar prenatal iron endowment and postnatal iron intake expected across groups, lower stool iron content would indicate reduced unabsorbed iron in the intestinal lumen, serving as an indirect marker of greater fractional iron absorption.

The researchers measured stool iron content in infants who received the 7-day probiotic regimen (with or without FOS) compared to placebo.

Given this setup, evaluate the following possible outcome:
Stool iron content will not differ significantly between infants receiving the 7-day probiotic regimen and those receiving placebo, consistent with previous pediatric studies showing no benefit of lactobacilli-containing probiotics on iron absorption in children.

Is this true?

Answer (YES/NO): YES